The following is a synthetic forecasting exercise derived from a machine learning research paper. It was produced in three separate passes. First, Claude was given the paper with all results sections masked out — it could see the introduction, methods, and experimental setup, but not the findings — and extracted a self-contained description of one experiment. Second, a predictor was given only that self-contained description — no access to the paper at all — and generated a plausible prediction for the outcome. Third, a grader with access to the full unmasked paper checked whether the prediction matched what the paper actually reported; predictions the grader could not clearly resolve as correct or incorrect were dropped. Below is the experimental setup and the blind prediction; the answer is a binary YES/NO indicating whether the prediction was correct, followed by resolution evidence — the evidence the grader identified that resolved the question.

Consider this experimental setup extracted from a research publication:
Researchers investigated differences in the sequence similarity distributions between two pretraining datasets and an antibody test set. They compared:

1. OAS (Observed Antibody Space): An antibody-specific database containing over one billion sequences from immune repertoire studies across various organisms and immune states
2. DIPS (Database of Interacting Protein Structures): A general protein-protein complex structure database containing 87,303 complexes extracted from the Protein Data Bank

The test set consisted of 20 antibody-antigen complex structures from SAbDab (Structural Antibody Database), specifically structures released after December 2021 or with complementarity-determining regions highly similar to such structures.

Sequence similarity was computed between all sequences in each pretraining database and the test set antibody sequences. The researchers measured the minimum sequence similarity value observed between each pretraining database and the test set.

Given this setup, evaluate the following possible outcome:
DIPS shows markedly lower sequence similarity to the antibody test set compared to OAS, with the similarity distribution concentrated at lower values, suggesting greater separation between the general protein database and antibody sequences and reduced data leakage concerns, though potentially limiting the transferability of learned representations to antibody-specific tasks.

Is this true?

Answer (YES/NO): NO